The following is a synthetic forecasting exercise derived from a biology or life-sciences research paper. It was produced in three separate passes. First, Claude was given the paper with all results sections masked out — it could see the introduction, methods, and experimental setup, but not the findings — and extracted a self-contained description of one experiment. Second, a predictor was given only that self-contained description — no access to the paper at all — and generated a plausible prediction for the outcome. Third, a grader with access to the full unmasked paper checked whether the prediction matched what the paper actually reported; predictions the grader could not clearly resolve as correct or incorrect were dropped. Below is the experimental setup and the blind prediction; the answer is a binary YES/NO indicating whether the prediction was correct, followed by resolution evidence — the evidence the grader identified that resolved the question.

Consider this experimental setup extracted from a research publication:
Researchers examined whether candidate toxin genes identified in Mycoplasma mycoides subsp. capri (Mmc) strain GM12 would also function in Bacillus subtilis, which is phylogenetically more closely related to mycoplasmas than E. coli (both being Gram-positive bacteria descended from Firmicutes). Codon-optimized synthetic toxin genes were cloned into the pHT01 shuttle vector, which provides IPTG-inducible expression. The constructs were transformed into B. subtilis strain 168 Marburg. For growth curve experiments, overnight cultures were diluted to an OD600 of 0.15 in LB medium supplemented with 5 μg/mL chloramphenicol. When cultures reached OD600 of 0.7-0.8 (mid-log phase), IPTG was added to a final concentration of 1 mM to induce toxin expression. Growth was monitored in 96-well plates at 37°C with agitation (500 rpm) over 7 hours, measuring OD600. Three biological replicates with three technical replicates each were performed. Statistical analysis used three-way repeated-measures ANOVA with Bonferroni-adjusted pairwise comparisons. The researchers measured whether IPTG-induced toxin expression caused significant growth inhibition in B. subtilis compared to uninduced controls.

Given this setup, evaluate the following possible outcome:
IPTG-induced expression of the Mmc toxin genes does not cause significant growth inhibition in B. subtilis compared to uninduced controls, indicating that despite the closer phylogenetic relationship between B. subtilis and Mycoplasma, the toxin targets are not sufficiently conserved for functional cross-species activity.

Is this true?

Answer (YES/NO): NO